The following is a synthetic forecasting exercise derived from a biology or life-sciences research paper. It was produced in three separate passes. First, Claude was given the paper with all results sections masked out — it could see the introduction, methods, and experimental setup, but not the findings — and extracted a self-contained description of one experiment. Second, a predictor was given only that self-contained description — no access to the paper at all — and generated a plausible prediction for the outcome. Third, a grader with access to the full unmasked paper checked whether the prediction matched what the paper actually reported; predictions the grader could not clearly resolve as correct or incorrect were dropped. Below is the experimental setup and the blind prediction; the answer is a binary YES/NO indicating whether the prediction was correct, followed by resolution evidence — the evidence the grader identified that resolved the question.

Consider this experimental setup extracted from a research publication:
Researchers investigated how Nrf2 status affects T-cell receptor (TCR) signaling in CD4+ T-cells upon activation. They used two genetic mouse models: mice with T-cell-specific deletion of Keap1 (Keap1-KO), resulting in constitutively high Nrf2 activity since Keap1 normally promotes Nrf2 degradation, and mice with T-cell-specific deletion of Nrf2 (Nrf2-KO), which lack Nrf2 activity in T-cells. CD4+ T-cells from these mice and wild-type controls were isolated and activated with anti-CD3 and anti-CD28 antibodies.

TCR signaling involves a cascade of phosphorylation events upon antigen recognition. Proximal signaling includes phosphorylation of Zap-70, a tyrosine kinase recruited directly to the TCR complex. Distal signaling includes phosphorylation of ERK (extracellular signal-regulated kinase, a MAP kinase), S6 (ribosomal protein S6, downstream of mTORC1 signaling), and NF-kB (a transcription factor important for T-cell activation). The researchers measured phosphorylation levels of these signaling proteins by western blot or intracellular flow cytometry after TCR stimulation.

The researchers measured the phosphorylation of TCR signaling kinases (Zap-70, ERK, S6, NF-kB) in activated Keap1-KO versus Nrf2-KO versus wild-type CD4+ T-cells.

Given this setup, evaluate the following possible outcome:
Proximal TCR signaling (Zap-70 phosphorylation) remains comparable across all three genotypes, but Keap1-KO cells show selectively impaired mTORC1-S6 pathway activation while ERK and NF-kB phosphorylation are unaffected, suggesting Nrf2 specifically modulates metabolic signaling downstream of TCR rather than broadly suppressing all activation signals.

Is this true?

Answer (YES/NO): NO